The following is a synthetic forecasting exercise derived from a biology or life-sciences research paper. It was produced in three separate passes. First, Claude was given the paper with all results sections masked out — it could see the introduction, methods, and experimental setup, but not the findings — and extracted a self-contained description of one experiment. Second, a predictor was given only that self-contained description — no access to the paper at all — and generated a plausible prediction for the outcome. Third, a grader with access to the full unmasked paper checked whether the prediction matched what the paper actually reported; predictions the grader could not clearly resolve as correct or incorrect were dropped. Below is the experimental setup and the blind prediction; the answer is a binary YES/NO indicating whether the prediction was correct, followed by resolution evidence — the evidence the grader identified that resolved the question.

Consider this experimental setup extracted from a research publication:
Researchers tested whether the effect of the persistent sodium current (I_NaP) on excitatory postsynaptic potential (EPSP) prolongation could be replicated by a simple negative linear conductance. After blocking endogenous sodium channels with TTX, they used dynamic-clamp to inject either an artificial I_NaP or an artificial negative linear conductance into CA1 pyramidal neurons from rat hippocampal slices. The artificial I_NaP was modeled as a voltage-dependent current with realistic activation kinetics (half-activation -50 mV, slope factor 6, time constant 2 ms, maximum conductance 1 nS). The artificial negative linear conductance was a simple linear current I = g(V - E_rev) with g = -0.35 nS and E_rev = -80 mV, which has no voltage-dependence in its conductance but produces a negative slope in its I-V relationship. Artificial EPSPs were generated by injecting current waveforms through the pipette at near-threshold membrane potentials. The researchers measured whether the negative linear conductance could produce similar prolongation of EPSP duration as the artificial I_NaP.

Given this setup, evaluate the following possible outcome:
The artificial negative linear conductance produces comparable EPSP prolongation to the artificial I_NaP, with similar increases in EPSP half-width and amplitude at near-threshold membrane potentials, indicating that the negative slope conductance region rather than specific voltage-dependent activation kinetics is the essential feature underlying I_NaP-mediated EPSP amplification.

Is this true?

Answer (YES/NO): YES